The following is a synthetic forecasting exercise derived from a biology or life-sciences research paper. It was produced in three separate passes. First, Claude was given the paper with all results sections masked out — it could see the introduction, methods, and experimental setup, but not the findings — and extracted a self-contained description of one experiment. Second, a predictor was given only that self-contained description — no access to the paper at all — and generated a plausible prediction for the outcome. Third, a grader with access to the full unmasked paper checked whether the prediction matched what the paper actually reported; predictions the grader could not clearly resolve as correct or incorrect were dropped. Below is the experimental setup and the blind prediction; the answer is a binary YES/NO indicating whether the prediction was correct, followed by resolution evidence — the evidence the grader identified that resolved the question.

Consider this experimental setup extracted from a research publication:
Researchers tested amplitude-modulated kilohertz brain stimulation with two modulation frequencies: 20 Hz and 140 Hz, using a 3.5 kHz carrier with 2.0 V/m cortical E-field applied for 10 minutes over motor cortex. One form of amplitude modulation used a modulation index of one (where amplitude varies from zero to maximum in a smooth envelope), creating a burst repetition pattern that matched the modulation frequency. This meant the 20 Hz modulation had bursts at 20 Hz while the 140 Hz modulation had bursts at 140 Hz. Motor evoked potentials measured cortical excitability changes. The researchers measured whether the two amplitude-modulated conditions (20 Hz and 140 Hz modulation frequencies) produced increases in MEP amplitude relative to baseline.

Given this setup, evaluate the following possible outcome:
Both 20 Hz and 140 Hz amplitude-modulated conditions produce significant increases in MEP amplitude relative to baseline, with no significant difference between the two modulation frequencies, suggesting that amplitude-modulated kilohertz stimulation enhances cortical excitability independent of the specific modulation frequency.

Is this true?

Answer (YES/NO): NO